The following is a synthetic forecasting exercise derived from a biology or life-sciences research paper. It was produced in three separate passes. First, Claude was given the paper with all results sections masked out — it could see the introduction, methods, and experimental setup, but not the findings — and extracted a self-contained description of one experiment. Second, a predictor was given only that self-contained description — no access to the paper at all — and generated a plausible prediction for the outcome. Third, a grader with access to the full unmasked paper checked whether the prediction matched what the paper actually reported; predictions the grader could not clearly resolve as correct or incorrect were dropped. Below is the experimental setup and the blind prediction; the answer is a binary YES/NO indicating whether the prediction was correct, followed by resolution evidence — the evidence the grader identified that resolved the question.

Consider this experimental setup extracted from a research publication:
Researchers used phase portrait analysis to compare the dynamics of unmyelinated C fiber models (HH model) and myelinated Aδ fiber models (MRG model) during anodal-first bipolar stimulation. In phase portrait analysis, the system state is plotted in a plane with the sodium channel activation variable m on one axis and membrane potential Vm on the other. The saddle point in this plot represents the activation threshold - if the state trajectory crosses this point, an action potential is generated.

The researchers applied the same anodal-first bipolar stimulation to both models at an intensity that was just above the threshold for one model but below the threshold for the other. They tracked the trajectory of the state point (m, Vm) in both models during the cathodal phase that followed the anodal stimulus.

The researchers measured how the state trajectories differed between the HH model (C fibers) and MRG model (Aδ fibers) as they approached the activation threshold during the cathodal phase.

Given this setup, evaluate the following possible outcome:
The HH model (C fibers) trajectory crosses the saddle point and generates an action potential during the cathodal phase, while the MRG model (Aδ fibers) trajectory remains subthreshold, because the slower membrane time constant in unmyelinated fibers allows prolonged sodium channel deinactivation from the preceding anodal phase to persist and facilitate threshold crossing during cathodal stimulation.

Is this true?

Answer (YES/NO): NO